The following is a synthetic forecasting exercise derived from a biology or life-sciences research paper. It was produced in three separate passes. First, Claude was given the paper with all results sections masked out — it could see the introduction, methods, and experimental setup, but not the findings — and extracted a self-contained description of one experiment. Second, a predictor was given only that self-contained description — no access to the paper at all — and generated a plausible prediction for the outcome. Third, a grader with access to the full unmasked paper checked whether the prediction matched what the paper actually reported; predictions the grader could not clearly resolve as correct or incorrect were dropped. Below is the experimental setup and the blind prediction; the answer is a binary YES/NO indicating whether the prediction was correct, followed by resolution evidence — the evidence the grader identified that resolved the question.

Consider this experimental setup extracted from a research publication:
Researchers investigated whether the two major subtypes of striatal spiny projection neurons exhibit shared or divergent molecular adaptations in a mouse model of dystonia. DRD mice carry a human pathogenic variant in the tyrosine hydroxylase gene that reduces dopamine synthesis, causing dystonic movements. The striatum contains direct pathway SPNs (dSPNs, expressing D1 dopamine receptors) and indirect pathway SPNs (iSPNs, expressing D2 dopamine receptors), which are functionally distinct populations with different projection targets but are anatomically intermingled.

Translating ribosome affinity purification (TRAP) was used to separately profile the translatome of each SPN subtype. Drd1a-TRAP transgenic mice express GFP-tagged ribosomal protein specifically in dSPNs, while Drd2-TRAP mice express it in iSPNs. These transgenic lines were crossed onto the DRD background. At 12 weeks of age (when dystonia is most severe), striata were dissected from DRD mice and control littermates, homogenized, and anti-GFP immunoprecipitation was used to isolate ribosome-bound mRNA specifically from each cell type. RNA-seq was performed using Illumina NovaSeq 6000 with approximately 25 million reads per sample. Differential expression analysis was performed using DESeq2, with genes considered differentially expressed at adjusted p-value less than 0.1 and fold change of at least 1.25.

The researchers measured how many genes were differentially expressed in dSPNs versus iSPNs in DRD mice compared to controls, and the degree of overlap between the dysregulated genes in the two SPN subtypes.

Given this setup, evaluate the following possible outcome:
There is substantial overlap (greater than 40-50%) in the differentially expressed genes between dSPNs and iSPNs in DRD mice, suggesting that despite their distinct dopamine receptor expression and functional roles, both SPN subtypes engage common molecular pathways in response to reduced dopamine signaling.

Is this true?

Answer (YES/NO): NO